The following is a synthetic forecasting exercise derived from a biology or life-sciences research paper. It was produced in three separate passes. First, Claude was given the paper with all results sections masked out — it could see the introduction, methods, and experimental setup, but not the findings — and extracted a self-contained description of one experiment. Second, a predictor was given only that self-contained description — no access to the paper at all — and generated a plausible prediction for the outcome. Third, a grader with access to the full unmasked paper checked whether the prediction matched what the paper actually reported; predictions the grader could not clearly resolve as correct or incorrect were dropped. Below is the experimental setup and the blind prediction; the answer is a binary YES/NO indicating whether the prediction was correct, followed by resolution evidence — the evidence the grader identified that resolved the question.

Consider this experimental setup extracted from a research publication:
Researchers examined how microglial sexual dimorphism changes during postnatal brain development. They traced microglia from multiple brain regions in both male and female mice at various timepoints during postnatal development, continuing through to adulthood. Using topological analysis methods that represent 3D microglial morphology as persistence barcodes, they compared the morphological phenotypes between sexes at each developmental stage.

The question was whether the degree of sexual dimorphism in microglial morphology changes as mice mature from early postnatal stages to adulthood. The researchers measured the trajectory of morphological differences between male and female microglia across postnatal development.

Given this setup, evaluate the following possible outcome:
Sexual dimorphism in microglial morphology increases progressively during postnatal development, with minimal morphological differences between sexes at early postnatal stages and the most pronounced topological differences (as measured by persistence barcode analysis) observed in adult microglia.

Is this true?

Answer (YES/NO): NO